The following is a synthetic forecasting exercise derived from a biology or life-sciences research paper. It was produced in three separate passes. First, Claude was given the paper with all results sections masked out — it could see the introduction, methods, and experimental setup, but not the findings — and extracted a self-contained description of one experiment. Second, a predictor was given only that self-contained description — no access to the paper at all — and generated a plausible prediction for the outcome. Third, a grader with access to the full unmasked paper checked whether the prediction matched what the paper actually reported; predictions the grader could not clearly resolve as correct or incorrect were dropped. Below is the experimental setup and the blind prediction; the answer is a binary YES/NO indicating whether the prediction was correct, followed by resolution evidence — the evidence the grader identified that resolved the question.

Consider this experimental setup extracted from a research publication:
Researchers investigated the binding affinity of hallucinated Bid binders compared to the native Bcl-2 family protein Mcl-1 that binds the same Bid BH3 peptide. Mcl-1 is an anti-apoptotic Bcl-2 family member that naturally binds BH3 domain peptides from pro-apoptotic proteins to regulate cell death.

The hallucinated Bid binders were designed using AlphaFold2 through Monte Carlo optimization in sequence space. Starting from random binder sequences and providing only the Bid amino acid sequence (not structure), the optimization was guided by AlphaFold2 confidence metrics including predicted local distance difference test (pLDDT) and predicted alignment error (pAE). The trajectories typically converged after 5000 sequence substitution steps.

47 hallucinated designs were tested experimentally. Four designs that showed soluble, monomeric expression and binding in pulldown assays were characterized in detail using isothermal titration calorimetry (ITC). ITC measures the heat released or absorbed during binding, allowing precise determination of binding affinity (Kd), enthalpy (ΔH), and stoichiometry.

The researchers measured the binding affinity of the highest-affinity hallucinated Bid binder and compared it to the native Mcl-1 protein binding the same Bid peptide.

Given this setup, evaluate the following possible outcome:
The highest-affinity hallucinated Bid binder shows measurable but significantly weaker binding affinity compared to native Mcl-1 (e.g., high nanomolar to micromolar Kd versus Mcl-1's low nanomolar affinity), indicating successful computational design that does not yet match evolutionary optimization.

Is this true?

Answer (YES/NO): NO